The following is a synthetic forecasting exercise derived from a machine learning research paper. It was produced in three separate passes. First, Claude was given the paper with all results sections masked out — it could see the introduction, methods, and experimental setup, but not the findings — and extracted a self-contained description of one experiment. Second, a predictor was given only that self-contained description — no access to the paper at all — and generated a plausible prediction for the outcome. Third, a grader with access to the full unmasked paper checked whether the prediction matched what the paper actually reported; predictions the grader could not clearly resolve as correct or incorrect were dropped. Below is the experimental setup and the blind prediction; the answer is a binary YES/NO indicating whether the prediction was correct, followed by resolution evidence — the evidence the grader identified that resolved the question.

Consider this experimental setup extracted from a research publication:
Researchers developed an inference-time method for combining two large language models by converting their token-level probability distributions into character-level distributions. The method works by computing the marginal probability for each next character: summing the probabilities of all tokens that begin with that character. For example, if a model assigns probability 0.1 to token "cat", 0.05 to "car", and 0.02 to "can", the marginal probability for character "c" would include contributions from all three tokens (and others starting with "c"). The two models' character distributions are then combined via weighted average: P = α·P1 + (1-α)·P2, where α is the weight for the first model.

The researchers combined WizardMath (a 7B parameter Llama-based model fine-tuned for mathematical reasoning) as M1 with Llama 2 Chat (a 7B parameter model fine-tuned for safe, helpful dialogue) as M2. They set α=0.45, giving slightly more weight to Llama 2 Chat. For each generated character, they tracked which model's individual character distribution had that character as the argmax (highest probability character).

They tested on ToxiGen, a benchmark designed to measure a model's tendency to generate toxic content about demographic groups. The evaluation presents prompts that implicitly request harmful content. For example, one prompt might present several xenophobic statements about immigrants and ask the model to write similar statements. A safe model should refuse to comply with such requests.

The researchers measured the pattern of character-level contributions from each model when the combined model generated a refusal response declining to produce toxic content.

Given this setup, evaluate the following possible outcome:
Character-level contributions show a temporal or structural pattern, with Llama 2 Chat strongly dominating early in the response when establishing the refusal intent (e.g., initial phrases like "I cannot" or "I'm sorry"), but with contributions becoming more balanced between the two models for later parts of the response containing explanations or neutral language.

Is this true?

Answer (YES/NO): NO